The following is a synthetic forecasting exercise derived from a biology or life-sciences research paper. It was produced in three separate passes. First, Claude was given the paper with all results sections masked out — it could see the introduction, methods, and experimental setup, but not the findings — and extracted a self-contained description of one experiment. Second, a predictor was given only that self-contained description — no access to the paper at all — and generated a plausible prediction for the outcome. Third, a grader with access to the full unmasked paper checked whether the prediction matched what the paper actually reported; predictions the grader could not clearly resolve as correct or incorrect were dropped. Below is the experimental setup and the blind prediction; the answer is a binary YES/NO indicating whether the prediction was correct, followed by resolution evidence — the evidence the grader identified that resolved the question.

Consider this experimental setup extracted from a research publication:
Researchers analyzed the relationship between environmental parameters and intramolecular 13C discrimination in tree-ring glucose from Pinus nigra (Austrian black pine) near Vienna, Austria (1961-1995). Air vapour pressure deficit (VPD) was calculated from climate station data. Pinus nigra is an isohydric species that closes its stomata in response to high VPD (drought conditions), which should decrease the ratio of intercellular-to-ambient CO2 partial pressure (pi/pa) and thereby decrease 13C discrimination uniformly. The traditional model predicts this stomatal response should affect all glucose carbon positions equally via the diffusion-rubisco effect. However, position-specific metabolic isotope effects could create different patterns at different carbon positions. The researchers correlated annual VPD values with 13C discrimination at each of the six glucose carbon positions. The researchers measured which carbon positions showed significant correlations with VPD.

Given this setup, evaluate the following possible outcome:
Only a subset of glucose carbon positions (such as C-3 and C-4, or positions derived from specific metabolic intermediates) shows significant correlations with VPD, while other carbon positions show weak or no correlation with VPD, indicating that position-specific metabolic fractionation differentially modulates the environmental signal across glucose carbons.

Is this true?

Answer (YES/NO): YES